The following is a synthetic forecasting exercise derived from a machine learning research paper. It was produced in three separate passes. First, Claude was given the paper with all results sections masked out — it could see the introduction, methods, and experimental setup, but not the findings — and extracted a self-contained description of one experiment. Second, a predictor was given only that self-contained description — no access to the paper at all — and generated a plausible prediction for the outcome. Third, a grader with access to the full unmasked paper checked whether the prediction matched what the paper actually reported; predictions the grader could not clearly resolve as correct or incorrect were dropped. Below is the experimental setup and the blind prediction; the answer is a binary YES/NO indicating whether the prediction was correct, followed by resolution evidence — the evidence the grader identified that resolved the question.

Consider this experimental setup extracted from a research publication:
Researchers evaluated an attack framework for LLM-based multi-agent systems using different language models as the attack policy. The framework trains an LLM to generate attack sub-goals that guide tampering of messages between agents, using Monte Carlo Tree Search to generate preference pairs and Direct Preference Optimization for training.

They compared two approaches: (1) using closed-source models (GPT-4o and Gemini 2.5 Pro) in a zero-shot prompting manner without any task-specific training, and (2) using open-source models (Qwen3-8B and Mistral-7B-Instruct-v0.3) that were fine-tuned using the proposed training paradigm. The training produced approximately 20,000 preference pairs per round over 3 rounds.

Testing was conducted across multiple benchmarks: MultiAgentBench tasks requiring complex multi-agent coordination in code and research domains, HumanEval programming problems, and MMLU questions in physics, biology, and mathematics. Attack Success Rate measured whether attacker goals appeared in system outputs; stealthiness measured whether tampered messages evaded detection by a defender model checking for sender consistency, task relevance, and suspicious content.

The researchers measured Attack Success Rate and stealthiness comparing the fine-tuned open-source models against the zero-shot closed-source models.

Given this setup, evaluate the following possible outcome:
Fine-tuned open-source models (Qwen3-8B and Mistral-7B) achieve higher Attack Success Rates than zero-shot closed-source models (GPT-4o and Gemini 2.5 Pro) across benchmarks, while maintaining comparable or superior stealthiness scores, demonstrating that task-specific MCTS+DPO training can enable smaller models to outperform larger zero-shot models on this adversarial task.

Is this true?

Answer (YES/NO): YES